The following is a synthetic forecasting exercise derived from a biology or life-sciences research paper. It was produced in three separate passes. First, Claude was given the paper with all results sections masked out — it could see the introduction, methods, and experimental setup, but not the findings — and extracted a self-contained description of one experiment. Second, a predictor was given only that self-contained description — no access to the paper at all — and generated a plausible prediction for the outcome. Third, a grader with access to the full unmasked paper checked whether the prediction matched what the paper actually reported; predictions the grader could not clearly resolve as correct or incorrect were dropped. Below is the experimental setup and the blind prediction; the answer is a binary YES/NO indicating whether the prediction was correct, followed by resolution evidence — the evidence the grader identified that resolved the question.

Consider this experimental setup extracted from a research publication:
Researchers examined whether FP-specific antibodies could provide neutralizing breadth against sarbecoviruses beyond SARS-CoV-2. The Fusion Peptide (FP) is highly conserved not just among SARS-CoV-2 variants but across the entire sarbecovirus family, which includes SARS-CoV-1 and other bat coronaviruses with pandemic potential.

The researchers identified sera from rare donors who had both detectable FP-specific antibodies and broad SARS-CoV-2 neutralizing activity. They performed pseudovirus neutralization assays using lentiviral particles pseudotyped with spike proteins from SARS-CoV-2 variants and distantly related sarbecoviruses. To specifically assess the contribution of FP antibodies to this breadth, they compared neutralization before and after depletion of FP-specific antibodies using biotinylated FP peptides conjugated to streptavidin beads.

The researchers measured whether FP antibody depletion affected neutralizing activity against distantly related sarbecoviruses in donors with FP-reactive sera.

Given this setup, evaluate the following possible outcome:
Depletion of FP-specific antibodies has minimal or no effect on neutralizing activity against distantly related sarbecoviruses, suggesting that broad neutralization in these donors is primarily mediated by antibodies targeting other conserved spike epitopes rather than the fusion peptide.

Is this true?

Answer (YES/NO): NO